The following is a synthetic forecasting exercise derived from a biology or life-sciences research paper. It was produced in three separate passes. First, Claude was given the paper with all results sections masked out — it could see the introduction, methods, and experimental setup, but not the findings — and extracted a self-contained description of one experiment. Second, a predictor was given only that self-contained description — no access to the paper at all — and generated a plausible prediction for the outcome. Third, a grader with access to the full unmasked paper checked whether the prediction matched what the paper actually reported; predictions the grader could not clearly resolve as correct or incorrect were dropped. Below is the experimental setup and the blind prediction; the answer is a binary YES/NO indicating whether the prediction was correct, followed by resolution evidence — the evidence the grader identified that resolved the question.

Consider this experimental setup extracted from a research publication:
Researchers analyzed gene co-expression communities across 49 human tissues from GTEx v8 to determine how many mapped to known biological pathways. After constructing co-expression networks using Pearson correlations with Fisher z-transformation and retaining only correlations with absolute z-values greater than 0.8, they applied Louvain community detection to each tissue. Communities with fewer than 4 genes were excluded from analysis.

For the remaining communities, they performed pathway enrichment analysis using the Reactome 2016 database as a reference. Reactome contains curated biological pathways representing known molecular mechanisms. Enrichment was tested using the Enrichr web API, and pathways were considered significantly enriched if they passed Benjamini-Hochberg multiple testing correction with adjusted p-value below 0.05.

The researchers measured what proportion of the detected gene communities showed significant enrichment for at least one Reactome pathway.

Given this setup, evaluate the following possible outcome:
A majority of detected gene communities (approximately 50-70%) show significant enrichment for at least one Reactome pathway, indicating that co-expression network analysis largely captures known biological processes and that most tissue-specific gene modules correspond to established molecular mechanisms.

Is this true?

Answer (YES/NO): NO